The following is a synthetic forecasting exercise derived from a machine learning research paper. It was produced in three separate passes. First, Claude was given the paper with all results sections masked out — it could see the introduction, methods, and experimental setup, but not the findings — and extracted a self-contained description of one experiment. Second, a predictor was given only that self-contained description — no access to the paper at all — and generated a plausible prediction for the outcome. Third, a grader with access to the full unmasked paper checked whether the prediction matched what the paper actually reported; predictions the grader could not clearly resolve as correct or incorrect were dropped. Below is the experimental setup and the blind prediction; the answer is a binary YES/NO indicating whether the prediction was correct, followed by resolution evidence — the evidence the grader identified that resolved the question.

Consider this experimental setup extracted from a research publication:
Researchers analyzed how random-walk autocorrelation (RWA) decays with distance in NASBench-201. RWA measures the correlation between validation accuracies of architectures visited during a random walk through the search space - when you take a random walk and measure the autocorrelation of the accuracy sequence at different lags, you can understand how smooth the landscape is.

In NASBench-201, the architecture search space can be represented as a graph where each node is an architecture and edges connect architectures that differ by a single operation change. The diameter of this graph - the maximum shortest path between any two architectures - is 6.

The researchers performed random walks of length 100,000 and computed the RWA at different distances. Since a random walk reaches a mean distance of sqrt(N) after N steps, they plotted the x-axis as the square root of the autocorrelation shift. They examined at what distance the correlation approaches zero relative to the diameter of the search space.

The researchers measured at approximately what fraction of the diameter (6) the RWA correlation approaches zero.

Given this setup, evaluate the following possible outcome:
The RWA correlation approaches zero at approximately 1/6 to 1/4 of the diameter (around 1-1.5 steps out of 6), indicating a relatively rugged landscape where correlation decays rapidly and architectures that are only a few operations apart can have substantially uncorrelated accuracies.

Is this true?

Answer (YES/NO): NO